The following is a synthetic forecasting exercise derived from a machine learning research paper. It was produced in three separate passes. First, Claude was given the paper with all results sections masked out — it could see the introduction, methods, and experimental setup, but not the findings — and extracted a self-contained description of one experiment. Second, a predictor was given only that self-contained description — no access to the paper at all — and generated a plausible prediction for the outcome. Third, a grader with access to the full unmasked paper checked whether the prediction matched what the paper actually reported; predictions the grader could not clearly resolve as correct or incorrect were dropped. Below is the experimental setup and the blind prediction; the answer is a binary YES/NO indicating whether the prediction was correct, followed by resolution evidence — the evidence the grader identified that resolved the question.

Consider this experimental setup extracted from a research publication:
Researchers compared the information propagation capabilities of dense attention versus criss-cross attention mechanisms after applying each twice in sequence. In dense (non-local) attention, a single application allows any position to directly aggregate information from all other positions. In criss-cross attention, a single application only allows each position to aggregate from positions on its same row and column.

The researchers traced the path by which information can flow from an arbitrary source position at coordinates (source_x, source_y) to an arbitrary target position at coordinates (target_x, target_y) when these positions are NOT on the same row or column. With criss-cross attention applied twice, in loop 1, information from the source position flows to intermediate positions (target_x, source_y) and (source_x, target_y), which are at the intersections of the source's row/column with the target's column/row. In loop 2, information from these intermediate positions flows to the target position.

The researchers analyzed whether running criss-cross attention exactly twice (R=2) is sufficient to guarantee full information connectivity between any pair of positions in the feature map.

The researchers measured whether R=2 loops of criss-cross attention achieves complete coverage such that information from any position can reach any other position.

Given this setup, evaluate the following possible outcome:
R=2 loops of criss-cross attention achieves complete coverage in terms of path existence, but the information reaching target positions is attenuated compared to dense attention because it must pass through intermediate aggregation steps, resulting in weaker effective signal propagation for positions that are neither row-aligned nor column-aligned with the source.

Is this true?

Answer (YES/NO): NO